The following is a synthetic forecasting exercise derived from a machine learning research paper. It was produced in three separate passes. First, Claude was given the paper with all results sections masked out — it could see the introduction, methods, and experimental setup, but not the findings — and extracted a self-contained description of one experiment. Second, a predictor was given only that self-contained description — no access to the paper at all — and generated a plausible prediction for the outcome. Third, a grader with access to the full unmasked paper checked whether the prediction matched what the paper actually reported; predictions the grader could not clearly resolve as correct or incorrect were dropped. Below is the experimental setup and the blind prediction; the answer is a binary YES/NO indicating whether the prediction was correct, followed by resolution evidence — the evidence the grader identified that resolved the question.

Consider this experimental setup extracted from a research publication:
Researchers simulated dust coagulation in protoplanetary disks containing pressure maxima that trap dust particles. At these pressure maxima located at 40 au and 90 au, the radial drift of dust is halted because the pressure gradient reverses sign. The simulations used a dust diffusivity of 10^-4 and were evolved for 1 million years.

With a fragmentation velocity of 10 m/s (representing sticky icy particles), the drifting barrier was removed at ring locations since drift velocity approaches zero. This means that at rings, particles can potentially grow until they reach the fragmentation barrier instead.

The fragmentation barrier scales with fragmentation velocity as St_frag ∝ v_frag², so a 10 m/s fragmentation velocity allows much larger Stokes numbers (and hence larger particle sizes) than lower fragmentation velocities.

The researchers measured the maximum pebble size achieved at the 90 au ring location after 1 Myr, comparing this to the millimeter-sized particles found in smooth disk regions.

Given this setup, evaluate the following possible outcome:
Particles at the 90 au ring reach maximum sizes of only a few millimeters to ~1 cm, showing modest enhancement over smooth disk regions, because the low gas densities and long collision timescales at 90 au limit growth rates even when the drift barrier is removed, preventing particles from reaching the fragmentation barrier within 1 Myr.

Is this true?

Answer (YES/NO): NO